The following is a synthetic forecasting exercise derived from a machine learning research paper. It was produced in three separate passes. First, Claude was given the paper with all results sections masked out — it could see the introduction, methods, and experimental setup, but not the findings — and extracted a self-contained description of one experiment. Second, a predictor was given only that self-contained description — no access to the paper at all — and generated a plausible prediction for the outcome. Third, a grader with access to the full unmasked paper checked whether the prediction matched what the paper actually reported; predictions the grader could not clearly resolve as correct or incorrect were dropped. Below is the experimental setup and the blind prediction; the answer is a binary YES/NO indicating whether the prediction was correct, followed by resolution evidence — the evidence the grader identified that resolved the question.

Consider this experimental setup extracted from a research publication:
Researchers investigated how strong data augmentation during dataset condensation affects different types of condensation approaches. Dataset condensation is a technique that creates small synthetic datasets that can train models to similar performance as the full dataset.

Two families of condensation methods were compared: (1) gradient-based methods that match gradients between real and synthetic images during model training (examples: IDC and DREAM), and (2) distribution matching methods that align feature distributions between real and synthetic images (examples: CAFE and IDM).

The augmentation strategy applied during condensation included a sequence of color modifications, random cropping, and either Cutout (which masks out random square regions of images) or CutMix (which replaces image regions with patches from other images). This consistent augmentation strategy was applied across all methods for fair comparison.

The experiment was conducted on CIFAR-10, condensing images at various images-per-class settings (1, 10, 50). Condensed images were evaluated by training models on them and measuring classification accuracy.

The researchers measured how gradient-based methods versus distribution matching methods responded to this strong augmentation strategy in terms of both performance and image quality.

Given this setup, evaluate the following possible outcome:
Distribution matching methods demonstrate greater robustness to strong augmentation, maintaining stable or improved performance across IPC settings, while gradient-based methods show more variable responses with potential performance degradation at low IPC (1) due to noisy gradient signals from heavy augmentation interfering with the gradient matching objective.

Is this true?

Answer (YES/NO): NO